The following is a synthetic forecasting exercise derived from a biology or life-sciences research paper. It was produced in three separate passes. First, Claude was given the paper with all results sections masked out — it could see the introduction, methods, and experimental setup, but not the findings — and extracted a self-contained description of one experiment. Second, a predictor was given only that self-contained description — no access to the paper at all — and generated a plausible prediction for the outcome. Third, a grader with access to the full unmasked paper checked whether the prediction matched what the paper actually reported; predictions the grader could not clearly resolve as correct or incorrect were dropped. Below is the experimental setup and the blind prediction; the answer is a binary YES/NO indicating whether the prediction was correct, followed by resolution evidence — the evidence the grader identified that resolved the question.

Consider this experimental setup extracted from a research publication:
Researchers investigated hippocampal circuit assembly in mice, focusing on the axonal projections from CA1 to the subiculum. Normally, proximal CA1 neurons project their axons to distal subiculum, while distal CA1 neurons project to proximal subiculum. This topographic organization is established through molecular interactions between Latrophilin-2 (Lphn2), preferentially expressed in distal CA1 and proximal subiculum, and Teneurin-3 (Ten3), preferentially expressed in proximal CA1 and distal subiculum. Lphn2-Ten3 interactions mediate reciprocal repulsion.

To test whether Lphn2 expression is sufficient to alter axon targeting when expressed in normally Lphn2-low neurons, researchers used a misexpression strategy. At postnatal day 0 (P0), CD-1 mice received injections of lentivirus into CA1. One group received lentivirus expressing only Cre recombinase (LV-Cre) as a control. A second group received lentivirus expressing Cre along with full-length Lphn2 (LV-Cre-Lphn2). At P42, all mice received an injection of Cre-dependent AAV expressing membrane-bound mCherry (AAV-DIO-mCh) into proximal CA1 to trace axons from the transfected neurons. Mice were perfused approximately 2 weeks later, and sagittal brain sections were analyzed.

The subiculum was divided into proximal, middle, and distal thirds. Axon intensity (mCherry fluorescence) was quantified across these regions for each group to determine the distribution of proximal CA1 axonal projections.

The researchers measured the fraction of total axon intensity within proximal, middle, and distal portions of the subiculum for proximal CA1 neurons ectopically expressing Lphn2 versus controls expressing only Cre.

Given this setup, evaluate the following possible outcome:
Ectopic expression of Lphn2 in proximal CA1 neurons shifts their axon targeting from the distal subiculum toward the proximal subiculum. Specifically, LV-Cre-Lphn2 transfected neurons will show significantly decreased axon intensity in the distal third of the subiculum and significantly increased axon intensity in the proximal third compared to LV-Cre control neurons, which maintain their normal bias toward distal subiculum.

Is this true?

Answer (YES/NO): YES